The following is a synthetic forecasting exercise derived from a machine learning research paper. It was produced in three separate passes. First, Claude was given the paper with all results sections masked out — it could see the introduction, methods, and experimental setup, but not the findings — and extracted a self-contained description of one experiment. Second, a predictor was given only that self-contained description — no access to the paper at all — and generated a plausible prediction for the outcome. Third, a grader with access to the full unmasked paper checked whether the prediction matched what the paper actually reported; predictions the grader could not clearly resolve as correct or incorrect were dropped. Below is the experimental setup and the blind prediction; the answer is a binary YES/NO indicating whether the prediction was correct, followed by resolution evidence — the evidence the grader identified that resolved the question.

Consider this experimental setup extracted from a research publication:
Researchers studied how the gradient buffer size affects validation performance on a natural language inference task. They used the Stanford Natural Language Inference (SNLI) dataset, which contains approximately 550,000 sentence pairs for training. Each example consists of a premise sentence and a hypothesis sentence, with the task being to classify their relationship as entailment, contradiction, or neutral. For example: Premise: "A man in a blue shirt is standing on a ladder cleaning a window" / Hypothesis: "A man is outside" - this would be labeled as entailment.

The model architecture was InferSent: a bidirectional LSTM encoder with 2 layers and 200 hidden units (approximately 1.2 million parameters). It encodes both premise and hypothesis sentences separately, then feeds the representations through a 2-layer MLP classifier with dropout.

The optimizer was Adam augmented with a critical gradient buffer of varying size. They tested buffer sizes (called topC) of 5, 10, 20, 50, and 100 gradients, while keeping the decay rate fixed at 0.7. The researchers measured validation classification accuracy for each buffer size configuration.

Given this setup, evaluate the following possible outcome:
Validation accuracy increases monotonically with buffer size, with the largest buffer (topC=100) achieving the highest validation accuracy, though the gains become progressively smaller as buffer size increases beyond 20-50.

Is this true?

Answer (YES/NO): NO